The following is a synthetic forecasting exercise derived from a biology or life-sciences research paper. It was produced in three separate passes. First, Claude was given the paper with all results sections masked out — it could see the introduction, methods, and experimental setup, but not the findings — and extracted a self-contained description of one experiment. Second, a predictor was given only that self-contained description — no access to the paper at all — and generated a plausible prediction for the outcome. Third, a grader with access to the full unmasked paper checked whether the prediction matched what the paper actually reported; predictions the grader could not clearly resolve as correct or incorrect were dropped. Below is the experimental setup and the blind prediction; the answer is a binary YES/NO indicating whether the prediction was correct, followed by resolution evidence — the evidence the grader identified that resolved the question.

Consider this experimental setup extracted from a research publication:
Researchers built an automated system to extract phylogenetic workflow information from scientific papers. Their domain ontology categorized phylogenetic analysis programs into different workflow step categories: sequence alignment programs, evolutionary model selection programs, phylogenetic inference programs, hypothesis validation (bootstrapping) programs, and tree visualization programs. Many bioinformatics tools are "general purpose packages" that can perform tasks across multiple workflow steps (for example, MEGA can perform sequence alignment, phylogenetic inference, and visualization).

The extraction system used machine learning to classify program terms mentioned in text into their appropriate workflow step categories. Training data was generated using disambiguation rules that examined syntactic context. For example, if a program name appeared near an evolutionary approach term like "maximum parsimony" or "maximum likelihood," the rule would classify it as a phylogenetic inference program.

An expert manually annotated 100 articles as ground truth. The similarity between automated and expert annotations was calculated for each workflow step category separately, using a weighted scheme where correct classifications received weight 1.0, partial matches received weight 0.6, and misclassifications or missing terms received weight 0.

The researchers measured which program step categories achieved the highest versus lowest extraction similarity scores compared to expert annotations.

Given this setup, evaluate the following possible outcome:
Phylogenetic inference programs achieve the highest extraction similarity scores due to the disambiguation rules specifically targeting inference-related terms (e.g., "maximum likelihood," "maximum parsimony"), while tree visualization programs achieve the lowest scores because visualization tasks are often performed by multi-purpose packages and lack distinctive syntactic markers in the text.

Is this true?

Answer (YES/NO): NO